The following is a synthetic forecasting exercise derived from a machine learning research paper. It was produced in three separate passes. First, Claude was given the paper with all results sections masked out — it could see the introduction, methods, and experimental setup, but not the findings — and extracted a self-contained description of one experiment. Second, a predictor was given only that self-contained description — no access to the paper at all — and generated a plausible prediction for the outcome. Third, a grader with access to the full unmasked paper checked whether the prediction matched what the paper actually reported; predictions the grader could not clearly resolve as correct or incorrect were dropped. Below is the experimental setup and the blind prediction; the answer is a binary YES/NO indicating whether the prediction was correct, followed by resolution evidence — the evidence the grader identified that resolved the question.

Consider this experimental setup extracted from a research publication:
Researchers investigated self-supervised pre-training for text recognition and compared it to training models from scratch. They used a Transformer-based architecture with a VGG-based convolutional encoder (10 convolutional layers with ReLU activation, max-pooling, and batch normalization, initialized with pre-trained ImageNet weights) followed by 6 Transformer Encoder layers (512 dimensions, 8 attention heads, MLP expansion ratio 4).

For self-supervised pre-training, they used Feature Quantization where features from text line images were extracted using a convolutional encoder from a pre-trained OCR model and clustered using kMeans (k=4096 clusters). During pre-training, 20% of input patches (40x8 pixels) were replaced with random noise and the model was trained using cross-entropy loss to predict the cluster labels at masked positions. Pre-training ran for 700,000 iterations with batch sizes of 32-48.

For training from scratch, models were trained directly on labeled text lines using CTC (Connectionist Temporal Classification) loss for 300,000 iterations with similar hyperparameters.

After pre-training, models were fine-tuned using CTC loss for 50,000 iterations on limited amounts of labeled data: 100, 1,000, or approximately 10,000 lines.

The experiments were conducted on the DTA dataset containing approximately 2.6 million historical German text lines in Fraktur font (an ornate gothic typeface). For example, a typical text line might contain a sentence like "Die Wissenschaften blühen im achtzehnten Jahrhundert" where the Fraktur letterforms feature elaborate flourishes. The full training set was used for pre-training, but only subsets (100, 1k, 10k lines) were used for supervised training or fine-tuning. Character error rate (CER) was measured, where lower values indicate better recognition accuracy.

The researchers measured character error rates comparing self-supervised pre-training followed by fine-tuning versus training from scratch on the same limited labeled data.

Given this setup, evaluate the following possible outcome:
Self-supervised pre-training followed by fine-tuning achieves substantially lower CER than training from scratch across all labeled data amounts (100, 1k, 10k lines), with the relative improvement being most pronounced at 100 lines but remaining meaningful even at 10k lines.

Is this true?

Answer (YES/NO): NO